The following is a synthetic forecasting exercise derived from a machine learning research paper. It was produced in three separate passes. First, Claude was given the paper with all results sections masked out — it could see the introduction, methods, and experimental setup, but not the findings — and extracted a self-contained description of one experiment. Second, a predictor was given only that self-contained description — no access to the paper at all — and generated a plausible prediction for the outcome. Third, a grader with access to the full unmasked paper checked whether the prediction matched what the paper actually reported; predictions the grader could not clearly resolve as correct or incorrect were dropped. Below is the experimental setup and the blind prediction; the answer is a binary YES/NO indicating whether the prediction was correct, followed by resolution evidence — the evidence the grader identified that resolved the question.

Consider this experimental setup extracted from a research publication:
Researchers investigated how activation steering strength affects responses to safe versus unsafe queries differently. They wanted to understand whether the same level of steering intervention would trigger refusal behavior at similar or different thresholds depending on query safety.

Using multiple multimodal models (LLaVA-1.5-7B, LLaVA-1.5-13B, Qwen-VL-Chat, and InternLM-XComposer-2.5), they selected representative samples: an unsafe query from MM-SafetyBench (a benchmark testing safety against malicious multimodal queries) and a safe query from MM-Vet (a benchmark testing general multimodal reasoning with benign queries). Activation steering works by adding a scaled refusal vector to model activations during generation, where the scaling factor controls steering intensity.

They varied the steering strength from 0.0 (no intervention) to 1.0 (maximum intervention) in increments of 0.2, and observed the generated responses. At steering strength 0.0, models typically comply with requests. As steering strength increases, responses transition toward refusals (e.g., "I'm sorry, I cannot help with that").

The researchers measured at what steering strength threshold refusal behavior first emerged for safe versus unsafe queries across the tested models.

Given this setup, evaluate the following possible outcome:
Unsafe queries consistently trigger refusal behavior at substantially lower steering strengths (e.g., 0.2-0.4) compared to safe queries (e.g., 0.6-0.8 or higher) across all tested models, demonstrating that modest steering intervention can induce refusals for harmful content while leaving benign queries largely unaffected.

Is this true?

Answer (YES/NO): YES